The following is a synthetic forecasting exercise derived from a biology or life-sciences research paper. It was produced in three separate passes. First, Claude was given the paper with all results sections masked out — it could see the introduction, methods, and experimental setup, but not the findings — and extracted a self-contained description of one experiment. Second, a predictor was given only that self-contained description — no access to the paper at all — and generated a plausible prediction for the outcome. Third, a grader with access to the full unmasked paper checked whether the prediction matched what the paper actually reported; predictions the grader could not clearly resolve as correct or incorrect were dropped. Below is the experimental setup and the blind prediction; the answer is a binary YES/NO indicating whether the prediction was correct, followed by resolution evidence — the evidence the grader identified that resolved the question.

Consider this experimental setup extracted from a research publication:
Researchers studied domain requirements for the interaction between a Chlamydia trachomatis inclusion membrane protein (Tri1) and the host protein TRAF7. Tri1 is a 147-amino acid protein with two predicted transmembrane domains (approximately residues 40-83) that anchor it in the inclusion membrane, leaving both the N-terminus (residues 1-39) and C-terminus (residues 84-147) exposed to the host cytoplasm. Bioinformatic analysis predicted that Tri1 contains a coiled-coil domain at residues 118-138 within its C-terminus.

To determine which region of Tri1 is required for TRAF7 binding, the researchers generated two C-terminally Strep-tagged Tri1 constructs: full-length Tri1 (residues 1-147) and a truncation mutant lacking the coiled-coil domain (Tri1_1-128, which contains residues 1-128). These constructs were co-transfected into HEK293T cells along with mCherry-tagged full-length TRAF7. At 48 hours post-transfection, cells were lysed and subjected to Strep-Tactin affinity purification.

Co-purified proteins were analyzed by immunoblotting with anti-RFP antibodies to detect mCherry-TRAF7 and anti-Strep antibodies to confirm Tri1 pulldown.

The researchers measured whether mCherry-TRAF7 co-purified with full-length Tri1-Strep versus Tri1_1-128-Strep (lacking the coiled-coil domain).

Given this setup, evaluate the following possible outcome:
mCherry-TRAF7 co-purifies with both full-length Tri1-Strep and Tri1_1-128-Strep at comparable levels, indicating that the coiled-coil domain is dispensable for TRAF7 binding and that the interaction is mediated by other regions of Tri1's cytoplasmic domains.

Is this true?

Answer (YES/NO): NO